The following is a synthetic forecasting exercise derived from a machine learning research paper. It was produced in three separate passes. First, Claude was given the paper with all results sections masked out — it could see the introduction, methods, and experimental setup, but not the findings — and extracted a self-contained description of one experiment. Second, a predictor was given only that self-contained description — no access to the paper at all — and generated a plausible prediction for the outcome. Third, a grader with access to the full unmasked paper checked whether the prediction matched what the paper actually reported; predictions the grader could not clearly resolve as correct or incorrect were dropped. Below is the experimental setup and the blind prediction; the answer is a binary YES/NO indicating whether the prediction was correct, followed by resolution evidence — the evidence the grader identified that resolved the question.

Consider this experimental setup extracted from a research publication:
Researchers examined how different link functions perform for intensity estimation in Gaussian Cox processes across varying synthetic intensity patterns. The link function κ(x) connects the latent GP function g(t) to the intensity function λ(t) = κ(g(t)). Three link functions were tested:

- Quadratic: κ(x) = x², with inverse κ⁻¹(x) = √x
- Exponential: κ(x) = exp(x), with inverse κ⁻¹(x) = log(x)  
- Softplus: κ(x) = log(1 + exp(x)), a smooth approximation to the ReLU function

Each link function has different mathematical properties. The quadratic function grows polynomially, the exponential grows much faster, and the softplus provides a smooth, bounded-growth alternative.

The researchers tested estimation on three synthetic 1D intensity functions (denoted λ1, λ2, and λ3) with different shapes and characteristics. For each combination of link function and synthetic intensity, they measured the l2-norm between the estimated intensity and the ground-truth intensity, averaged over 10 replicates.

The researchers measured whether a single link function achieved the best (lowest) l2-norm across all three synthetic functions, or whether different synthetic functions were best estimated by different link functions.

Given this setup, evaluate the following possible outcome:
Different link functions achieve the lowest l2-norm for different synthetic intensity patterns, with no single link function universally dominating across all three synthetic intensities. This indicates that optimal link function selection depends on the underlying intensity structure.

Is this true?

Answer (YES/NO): YES